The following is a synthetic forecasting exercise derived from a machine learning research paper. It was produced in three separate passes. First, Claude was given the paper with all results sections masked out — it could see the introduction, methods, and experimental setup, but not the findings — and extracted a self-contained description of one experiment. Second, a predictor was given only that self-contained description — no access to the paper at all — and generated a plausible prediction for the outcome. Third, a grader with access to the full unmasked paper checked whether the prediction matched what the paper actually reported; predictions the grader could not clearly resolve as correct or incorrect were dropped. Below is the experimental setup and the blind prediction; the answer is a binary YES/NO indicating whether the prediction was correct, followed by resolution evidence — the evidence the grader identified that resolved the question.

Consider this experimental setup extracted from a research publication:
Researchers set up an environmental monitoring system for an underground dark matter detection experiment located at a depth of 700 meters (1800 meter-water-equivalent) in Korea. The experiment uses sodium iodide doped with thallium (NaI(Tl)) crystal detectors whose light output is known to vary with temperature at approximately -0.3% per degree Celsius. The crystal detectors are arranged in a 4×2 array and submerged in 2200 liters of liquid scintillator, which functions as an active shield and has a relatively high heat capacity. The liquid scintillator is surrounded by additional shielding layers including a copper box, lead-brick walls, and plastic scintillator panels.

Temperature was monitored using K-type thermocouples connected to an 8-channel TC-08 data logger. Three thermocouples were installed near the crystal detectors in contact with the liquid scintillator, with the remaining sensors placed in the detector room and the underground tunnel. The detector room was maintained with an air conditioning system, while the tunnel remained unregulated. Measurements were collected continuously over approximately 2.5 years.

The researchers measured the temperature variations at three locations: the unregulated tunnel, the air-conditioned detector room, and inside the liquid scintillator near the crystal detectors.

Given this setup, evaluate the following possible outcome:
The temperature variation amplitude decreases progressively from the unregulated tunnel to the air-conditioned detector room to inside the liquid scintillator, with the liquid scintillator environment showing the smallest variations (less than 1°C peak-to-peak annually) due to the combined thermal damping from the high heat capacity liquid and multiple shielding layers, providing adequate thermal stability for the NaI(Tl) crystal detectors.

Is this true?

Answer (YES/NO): YES